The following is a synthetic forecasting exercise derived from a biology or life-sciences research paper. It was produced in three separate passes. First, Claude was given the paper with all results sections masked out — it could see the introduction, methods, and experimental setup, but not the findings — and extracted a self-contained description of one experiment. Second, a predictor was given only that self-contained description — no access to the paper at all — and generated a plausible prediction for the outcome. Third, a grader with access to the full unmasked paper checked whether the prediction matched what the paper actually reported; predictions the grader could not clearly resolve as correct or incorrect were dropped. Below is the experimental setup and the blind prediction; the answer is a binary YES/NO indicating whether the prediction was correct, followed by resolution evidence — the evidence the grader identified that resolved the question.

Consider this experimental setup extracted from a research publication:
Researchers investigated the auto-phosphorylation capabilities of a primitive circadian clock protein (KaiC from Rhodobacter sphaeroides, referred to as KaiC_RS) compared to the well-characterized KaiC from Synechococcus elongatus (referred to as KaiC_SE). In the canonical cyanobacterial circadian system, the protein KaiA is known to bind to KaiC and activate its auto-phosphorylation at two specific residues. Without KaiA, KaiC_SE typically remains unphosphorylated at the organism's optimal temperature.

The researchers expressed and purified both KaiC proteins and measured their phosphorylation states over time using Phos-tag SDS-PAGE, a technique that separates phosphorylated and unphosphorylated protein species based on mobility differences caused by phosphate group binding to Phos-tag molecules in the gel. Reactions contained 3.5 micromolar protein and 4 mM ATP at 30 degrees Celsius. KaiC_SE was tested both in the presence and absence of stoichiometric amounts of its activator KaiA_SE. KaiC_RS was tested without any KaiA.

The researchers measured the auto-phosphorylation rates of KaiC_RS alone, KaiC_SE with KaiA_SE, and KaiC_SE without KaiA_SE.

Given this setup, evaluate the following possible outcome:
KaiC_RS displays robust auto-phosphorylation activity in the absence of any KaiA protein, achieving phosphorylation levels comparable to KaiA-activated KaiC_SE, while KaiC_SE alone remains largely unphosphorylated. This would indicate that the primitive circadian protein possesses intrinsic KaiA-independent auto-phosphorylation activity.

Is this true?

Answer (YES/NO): NO